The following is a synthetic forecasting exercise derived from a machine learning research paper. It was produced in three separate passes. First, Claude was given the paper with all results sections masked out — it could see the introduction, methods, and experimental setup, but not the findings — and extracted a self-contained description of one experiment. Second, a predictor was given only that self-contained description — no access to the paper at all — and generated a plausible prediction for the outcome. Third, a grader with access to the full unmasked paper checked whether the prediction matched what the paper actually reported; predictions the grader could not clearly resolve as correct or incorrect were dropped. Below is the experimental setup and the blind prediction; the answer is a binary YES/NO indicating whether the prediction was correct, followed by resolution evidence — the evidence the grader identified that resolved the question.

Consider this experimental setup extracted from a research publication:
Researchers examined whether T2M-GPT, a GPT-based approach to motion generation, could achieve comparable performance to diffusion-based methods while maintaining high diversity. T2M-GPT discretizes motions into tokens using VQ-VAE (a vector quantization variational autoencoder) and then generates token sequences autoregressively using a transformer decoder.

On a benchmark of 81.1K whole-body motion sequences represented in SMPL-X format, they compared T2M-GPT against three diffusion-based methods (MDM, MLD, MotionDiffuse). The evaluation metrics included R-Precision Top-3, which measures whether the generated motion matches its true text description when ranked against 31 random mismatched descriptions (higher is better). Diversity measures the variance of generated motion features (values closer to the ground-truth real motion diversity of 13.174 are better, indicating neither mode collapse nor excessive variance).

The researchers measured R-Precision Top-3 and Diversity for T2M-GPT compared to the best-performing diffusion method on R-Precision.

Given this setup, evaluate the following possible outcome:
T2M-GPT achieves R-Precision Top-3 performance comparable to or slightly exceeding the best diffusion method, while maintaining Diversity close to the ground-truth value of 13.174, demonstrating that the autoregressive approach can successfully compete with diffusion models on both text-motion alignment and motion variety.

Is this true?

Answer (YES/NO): NO